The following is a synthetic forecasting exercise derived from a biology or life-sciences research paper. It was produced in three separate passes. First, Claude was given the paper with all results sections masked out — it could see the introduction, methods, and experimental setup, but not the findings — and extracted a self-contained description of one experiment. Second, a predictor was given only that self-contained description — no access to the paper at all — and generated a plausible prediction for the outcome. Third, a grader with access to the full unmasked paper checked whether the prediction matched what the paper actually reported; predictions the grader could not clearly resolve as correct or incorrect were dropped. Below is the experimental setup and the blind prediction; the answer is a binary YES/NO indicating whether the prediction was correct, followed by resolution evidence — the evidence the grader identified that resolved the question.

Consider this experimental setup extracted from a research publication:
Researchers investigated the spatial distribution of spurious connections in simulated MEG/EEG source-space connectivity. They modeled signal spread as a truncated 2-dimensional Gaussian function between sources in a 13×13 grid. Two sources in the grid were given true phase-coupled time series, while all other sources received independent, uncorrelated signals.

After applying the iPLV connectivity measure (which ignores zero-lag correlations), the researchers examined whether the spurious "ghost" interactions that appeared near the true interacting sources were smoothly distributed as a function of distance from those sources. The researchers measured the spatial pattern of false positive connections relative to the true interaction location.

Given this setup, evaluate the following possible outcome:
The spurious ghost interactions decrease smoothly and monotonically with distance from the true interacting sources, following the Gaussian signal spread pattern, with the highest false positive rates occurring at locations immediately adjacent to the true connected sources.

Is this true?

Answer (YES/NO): NO